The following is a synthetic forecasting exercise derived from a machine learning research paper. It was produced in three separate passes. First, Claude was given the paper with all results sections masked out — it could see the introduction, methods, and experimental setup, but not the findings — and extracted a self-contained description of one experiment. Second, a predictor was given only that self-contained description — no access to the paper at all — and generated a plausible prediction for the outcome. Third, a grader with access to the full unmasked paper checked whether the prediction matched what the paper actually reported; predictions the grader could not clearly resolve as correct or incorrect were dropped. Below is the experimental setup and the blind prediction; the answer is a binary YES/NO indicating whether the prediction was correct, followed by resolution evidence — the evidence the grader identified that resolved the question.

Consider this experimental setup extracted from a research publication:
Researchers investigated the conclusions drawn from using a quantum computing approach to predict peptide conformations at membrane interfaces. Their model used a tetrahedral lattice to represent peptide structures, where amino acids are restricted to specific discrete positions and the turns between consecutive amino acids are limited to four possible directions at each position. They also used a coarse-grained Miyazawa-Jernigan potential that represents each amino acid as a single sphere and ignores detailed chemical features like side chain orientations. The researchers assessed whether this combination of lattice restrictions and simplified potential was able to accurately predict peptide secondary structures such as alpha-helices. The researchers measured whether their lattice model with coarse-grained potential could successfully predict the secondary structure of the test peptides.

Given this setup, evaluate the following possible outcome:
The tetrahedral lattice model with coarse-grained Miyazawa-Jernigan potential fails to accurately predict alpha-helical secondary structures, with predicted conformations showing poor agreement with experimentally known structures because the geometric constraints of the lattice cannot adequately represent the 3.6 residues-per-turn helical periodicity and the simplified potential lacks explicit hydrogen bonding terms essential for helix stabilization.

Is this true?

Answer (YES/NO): YES